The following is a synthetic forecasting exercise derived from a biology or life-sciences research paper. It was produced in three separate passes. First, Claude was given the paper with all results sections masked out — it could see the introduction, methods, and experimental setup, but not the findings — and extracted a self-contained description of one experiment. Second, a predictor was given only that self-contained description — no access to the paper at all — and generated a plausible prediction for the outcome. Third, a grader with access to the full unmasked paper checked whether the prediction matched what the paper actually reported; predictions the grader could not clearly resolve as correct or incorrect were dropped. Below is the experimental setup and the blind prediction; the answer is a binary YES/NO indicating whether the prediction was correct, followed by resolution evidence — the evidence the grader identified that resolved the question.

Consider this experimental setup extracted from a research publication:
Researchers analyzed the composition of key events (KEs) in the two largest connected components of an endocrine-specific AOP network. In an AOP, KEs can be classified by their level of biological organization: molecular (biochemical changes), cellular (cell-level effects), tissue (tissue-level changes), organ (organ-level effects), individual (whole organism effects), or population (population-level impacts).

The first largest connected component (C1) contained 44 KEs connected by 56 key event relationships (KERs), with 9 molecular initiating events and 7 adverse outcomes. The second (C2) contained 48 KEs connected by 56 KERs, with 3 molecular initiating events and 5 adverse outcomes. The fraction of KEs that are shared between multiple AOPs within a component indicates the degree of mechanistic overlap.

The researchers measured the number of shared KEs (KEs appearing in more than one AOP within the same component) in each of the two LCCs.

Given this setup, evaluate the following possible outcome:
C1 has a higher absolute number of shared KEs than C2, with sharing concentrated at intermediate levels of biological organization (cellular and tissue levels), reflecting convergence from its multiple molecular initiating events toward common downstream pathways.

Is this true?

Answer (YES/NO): NO